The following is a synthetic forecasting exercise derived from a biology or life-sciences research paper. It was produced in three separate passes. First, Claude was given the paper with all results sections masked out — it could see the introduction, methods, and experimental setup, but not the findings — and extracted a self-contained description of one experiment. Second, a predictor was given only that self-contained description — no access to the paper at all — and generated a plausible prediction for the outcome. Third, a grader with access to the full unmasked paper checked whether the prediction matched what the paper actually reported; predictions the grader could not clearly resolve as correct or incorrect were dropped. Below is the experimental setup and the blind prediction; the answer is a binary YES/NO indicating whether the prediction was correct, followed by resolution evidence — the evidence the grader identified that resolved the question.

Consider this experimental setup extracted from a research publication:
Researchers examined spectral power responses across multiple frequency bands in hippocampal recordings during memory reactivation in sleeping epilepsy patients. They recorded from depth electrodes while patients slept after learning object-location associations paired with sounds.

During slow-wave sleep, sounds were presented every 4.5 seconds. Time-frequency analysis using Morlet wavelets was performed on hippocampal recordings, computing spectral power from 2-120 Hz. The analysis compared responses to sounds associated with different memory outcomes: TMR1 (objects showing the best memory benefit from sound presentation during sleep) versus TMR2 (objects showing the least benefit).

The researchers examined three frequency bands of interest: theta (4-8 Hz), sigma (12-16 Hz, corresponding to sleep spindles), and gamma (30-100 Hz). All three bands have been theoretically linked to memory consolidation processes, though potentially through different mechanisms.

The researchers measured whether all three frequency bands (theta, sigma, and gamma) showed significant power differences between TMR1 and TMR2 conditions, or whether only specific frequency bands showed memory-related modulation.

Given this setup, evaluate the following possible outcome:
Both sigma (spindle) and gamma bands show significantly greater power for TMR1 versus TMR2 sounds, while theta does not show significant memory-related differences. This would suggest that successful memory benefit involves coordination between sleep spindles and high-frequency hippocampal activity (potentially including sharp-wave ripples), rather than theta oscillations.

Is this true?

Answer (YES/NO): NO